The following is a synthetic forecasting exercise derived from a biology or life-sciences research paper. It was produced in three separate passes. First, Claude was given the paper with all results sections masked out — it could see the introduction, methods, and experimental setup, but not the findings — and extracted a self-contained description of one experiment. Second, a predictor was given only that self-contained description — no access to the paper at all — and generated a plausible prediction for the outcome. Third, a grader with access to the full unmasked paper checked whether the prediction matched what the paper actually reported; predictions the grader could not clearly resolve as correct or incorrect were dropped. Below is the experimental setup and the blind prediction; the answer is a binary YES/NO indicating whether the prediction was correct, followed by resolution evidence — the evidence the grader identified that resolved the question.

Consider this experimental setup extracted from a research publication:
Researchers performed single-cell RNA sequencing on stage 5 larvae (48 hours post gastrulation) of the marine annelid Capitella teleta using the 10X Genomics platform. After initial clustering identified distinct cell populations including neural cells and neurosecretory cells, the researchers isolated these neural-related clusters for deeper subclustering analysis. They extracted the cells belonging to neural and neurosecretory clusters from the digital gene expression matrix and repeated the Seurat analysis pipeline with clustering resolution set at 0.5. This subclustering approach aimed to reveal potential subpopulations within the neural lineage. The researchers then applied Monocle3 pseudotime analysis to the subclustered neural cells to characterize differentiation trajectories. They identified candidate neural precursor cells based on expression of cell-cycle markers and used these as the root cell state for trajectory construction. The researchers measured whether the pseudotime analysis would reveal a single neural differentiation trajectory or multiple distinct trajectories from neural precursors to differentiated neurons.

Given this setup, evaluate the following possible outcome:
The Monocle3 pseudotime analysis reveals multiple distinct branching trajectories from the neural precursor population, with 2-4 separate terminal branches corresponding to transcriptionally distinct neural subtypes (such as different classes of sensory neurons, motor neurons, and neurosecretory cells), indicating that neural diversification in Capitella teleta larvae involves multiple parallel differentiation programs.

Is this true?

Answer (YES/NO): YES